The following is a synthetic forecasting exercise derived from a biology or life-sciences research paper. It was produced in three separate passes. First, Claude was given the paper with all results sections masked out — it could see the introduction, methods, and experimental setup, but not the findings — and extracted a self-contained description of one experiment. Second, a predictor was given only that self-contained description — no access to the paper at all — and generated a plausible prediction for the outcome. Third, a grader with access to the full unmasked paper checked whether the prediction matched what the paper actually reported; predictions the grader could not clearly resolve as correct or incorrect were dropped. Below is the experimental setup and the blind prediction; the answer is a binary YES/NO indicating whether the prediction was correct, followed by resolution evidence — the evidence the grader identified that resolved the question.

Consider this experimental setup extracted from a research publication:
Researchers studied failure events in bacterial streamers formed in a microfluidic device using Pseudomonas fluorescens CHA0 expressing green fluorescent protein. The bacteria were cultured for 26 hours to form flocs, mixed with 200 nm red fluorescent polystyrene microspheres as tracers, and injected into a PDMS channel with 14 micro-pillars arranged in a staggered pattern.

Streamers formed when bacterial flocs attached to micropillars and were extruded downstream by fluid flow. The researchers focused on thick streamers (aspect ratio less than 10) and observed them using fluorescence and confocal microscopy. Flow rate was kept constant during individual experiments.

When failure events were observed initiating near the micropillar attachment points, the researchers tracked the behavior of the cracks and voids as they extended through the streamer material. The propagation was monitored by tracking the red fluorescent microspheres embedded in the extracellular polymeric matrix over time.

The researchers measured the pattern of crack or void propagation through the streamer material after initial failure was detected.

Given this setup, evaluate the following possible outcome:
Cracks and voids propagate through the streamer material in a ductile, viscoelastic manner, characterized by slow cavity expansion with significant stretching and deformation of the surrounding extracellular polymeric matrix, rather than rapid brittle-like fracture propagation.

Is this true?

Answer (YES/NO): NO